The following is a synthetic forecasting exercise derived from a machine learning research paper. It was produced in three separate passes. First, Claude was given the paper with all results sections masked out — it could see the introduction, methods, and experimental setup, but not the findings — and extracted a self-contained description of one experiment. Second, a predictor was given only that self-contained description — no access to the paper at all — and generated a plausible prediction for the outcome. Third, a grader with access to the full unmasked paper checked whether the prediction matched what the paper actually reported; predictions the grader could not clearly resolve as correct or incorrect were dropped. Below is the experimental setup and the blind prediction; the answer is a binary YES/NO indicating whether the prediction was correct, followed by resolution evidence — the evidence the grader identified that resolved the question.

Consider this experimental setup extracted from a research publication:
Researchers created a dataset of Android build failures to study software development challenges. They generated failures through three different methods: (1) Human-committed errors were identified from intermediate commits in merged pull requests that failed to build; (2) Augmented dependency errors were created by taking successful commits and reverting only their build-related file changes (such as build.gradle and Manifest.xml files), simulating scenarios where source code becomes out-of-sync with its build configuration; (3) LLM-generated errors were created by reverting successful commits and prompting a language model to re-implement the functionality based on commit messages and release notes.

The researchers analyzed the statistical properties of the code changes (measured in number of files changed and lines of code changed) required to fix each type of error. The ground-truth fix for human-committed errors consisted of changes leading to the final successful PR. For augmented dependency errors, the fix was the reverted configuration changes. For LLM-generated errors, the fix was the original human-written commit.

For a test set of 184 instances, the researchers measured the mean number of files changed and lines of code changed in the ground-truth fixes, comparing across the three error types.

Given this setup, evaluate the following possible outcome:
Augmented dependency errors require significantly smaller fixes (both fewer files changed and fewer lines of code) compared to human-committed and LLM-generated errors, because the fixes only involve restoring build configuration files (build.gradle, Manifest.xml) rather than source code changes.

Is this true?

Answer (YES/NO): NO